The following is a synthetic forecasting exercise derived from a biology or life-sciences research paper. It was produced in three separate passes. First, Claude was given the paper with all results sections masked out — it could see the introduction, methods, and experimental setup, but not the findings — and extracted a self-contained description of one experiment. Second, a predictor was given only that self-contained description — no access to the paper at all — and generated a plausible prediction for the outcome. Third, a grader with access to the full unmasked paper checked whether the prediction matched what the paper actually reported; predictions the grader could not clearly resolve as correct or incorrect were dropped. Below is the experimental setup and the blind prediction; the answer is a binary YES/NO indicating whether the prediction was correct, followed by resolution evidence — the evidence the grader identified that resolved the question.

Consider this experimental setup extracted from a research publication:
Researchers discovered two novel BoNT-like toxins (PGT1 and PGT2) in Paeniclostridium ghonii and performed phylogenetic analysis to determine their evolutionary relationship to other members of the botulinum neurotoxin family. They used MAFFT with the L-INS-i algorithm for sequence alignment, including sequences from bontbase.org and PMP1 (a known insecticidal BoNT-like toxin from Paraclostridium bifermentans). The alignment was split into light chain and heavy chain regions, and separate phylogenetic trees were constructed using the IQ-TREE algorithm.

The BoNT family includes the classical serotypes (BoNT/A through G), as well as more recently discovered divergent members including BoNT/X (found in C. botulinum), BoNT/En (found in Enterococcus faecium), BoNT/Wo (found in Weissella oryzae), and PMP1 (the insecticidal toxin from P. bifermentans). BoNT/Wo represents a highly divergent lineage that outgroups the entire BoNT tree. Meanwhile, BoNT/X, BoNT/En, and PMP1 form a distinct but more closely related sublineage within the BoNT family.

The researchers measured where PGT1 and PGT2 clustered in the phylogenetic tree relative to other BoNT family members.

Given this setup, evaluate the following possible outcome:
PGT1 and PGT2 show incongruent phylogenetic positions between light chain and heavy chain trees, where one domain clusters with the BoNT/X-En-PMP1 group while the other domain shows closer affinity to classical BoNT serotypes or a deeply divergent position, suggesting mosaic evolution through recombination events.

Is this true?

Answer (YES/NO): NO